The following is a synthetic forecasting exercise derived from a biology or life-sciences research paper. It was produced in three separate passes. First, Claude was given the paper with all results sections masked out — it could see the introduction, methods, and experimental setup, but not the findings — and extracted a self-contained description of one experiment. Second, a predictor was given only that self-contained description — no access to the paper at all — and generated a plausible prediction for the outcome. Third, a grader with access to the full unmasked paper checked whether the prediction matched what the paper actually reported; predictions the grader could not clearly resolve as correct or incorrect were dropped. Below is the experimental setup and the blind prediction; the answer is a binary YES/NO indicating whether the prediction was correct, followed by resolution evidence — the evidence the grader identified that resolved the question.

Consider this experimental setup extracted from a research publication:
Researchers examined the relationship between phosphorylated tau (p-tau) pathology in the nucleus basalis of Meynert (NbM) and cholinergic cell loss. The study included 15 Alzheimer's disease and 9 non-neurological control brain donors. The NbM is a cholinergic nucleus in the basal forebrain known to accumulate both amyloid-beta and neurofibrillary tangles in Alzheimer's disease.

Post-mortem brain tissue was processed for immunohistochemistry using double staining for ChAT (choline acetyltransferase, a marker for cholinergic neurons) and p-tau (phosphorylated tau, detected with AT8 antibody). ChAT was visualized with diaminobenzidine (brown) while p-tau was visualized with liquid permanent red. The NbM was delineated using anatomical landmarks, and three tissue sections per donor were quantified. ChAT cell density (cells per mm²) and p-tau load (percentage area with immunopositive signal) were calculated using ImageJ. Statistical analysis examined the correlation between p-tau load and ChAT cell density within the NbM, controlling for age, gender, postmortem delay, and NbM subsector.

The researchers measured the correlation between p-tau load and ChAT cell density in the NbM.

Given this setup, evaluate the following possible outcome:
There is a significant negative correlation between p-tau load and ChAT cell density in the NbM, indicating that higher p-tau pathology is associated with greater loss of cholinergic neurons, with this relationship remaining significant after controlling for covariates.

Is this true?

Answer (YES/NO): NO